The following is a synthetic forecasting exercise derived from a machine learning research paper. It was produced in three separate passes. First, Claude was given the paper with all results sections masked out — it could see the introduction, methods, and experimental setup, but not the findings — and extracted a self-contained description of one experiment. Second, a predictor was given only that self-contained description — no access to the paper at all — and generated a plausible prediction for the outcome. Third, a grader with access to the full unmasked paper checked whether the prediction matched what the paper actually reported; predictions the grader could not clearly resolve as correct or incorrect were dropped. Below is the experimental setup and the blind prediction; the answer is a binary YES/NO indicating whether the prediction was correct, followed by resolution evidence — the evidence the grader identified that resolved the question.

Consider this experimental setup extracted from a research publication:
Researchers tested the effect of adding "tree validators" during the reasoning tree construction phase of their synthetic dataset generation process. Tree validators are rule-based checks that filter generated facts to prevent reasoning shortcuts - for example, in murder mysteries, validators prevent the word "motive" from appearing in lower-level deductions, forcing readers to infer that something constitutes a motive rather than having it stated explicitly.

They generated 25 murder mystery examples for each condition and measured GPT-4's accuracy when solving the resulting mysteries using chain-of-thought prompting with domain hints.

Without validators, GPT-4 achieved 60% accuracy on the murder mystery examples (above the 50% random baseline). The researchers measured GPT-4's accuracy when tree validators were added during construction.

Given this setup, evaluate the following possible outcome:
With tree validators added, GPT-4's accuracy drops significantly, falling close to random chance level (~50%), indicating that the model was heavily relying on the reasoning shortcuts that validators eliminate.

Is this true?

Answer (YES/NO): NO